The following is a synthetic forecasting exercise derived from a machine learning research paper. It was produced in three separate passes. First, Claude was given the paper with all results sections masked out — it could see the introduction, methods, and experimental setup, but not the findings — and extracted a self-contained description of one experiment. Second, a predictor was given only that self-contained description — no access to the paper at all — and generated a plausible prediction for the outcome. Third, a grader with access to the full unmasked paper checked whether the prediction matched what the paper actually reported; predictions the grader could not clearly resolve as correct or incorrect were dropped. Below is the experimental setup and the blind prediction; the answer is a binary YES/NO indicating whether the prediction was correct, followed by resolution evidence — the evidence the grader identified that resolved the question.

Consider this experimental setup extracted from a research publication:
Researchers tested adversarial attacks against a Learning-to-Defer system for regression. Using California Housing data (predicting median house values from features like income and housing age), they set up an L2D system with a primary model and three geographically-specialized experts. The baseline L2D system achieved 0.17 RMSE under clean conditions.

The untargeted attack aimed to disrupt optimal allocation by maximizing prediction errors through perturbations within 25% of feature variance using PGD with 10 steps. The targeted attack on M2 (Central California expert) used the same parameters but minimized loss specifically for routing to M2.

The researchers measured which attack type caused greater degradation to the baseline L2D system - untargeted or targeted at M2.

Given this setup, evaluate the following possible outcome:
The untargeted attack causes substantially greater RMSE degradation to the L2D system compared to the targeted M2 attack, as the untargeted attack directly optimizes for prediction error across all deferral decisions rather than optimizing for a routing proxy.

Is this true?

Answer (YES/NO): YES